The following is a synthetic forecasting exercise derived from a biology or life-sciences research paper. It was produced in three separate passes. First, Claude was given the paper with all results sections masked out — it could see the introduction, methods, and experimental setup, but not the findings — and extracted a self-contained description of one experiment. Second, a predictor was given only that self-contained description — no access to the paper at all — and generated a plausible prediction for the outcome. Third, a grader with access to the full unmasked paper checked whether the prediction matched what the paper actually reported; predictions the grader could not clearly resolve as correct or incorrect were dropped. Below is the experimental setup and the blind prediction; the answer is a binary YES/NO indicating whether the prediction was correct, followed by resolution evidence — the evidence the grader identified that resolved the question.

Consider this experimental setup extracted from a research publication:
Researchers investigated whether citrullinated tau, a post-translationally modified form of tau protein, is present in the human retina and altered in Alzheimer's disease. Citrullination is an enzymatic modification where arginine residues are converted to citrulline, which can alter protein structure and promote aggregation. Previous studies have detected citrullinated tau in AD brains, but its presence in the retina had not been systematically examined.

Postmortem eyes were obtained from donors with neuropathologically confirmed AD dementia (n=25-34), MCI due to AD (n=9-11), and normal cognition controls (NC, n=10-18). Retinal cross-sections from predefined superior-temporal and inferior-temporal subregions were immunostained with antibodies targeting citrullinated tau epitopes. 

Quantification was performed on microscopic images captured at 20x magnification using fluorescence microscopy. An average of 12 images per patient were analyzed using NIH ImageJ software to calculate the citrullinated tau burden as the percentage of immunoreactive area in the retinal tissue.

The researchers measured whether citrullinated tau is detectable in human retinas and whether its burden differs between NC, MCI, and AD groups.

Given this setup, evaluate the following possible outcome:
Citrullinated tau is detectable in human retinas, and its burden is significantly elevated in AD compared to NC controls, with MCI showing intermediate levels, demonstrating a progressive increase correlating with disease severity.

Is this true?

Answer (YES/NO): YES